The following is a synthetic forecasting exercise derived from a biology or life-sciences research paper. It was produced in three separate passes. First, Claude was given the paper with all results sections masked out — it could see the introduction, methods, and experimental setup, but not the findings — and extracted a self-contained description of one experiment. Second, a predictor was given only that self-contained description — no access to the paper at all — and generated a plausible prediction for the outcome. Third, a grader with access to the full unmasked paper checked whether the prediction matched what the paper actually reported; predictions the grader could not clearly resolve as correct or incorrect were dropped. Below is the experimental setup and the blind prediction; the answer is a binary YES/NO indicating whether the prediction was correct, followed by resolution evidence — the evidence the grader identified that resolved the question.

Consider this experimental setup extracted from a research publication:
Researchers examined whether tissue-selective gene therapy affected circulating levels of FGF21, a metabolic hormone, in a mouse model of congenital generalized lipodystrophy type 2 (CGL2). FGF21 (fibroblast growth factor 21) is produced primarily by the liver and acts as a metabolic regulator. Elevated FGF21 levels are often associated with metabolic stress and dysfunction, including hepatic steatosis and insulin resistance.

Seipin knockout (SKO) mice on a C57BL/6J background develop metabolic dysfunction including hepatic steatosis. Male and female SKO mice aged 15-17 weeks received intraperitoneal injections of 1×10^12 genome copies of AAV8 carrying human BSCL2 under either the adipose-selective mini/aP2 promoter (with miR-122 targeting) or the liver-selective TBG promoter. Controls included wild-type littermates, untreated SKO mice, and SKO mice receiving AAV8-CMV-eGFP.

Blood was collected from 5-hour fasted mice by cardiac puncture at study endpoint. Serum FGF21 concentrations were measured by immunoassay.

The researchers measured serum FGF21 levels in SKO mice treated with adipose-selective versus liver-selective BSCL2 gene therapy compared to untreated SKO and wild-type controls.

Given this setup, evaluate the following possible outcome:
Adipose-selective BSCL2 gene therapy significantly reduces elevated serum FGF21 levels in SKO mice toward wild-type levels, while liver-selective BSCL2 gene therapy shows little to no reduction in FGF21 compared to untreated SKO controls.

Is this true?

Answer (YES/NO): NO